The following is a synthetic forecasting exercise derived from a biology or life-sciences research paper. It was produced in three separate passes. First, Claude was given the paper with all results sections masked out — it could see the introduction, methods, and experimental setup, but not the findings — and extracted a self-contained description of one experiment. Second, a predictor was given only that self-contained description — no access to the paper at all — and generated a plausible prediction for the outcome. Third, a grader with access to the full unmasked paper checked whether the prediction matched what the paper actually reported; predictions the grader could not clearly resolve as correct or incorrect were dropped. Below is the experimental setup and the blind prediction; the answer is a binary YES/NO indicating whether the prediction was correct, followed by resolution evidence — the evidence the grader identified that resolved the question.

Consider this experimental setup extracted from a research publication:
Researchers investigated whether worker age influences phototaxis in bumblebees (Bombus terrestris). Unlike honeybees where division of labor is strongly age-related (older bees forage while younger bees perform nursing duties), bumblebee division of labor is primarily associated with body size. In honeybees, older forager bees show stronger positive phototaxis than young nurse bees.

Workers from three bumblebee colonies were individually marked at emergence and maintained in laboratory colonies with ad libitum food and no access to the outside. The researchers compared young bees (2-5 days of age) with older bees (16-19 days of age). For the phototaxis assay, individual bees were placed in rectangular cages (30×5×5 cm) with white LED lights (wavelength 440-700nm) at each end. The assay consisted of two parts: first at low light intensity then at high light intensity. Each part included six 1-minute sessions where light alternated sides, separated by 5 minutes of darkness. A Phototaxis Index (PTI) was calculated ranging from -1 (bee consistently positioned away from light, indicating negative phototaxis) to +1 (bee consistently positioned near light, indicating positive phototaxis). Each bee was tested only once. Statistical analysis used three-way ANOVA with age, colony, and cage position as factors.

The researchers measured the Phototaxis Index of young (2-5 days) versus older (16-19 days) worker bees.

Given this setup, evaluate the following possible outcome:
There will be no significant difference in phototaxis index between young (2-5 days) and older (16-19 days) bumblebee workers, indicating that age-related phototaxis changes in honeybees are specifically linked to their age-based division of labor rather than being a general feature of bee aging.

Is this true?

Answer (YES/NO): YES